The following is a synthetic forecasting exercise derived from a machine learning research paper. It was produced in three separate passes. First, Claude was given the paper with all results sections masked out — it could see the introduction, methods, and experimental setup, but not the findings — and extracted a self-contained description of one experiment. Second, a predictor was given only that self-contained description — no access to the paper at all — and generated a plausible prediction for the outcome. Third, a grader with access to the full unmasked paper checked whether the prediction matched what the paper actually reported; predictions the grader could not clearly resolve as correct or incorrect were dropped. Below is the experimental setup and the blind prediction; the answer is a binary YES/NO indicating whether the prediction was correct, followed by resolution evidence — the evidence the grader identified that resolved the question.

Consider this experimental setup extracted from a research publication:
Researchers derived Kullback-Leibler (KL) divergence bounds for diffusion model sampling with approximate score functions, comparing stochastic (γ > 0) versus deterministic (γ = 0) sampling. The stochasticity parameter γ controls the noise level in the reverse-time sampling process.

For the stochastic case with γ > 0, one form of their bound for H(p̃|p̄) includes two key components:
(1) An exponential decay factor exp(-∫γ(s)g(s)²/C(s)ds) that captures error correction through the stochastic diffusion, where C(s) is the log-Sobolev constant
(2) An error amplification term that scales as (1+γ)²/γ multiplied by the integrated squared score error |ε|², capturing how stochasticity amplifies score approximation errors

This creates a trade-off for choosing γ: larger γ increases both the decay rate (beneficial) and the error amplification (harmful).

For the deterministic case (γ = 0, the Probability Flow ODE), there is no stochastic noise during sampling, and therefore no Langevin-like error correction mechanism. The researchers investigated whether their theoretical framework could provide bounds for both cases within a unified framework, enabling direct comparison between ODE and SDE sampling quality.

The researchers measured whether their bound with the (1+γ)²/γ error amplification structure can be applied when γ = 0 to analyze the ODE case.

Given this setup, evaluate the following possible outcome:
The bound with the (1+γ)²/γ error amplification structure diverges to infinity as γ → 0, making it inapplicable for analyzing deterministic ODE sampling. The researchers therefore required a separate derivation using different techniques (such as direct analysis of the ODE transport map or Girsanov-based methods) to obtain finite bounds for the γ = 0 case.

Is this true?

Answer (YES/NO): NO